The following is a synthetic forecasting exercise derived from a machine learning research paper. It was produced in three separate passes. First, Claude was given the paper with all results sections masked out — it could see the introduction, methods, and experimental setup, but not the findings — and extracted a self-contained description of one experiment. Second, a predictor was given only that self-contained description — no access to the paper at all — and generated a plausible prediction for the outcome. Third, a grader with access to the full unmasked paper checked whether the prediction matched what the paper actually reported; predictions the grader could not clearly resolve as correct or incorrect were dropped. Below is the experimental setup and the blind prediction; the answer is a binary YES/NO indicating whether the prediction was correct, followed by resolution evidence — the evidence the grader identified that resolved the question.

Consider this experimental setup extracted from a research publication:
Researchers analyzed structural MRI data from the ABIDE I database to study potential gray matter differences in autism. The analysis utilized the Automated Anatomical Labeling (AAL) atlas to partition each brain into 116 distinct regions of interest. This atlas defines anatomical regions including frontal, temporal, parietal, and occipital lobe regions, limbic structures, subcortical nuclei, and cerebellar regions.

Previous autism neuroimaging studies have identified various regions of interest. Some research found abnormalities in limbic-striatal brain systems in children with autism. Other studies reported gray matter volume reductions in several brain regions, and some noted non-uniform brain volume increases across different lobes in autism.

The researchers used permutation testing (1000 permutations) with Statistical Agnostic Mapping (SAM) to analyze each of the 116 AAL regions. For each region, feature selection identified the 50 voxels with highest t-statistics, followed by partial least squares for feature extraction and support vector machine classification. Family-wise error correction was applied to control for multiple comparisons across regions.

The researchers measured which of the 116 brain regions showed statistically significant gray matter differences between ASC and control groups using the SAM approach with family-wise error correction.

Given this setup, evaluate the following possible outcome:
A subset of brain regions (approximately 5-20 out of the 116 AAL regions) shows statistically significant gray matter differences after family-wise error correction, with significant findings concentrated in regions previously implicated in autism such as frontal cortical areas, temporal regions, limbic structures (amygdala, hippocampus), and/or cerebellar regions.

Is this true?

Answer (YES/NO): NO